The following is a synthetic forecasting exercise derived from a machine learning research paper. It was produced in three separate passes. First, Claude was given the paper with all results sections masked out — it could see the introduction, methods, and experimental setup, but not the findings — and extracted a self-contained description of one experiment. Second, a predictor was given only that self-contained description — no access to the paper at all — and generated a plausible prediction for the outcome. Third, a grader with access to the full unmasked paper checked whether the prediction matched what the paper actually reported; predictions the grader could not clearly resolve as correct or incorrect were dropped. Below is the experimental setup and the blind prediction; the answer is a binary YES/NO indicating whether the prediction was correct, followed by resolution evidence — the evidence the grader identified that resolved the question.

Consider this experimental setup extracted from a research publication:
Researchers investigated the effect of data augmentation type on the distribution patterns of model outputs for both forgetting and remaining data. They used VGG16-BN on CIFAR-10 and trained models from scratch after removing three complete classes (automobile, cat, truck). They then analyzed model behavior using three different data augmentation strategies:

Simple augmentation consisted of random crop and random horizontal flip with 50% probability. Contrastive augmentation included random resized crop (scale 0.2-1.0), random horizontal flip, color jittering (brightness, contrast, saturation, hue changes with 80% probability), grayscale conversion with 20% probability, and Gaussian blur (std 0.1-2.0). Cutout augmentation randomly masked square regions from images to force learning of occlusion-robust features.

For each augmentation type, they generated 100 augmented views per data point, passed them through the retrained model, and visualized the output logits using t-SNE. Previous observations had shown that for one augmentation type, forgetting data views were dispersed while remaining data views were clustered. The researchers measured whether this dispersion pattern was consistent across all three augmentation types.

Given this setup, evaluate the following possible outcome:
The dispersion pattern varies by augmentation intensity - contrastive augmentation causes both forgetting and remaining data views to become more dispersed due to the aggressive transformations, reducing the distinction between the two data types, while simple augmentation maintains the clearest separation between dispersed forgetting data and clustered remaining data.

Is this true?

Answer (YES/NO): NO